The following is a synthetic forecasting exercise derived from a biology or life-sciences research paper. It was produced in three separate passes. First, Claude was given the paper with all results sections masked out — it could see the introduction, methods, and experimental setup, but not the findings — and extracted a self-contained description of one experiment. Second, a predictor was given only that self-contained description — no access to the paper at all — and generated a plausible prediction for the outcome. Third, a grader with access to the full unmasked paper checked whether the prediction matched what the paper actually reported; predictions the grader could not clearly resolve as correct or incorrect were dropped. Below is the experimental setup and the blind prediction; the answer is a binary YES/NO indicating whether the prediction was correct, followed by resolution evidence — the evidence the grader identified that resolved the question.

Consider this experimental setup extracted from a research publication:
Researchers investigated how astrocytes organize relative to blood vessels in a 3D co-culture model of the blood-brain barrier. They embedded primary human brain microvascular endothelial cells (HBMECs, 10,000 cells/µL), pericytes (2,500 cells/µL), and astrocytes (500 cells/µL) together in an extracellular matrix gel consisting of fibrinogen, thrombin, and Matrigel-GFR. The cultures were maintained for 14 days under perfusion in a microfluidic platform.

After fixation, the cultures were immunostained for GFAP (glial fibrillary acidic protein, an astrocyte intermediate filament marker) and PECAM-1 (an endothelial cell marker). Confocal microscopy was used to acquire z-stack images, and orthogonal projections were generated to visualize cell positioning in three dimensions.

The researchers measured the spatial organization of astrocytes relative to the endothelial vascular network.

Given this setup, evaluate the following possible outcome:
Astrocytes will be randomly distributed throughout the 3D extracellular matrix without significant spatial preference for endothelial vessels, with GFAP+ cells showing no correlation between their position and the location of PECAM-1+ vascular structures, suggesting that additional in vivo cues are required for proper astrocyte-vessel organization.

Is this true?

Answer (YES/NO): NO